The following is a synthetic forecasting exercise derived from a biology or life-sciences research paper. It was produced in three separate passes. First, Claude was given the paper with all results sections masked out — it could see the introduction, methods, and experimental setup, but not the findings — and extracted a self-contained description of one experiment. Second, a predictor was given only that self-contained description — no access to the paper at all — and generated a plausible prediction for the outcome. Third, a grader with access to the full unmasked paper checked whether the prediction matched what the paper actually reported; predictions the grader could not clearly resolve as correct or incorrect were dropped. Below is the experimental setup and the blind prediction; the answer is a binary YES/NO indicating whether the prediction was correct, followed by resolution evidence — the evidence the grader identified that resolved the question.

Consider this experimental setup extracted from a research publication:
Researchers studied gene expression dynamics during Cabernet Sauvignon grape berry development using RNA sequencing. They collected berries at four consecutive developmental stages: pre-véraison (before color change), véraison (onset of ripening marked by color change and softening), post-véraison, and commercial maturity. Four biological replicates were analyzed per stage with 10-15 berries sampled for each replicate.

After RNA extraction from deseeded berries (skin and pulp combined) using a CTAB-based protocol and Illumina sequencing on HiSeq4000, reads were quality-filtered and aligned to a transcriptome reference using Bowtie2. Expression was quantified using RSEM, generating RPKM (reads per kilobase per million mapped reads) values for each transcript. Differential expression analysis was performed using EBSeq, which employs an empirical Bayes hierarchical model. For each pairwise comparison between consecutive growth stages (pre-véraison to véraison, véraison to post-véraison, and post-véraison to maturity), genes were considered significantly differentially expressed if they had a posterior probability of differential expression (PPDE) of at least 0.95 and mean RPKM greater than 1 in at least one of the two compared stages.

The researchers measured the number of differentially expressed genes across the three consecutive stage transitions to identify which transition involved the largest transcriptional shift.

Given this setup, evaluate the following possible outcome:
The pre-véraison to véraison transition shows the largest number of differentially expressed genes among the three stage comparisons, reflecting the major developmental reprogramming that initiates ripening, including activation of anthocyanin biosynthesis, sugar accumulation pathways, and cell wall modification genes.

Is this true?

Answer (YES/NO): YES